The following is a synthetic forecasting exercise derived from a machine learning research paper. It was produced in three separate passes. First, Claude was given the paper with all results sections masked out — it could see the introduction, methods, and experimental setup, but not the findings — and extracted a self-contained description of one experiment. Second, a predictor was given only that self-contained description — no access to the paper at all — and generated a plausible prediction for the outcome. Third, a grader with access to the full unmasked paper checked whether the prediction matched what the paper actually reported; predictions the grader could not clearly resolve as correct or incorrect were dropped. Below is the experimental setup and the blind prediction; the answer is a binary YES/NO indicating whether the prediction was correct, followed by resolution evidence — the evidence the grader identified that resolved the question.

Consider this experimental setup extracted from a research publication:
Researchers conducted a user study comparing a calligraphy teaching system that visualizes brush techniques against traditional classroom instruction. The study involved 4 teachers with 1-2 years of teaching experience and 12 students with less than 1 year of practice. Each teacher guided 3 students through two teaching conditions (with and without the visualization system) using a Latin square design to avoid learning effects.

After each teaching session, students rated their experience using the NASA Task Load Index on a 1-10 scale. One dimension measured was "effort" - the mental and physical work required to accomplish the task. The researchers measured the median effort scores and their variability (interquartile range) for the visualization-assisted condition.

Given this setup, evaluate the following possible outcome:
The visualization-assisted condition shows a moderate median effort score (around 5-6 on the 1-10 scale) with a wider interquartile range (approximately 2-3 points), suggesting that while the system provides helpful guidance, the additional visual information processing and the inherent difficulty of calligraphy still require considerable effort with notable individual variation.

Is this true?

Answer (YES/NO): NO